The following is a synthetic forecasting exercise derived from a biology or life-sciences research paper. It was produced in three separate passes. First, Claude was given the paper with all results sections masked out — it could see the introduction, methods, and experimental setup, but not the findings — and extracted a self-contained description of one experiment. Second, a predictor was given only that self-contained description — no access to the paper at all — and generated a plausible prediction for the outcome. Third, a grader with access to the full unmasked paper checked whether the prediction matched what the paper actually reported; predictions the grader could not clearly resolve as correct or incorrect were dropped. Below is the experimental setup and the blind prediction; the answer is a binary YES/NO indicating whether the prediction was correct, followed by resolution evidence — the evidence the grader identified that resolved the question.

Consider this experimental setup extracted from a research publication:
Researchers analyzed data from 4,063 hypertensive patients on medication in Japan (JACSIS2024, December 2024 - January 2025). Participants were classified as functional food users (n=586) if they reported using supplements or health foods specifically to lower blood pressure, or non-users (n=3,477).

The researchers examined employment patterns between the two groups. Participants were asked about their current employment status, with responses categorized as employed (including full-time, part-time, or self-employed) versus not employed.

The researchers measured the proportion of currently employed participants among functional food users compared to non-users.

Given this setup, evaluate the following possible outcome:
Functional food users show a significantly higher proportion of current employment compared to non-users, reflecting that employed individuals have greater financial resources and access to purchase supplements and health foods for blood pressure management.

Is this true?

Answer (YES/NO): YES